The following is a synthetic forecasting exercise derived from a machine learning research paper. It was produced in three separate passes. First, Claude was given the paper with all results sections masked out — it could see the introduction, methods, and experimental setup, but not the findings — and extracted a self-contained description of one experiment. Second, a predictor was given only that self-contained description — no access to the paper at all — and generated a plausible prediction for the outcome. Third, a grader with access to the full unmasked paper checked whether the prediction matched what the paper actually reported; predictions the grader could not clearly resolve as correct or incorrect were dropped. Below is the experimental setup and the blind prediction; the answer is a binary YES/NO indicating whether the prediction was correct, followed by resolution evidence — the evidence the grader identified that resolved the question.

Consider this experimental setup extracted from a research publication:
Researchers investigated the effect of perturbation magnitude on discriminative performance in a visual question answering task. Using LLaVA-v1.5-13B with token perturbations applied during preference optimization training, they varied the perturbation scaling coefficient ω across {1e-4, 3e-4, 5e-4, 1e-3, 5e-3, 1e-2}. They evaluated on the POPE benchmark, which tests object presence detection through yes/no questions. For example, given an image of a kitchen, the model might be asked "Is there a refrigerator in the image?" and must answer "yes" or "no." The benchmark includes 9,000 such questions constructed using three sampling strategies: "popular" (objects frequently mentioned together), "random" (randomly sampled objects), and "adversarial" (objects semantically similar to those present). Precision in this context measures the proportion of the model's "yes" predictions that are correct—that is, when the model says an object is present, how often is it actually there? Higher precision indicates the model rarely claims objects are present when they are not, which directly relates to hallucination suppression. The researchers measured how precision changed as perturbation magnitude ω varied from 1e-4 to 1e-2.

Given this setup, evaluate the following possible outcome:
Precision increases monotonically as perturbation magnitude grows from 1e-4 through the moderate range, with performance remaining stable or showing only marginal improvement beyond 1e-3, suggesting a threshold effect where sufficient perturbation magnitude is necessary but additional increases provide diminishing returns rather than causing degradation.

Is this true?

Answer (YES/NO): NO